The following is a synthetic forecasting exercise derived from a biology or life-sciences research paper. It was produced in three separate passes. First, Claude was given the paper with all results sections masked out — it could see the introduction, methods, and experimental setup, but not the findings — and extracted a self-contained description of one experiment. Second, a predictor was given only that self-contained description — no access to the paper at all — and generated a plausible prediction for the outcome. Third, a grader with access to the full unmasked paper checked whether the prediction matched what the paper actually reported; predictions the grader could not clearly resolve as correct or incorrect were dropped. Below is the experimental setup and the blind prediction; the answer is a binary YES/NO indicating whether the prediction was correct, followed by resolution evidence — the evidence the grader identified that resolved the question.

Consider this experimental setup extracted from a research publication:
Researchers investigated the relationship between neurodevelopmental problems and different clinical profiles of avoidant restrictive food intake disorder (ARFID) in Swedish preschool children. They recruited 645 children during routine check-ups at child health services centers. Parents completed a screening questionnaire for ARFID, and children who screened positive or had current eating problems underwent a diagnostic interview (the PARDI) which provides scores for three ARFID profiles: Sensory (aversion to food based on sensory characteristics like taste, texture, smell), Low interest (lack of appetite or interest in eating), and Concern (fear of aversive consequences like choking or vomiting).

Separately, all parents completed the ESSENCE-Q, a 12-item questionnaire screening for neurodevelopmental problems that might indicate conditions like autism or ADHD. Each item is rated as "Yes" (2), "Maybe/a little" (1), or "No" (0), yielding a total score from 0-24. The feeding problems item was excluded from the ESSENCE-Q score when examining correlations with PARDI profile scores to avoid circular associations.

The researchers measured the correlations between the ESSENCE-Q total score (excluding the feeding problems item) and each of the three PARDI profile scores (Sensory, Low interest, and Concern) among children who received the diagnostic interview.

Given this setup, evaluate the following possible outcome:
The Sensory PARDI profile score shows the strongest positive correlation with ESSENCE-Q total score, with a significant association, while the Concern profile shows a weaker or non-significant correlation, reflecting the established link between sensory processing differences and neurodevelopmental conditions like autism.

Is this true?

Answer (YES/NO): NO